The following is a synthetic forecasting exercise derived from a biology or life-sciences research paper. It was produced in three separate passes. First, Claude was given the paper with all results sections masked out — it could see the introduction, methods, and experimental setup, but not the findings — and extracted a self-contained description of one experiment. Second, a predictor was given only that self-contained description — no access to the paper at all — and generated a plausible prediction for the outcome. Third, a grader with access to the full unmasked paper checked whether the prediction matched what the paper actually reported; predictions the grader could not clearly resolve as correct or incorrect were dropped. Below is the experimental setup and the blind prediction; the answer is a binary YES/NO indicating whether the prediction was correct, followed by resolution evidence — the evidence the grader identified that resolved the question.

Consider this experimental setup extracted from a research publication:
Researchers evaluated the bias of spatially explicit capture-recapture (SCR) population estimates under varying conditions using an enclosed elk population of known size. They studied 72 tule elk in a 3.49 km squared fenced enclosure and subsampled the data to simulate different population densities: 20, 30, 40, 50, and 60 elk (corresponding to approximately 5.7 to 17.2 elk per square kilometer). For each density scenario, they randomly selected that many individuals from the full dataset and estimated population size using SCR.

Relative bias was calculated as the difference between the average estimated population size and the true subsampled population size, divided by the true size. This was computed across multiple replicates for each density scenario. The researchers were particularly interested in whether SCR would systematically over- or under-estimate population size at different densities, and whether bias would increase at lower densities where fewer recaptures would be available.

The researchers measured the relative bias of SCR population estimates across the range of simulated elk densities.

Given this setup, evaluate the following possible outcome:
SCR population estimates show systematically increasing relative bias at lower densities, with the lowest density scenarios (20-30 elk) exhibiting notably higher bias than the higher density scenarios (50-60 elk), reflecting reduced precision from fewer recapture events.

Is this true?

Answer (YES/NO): NO